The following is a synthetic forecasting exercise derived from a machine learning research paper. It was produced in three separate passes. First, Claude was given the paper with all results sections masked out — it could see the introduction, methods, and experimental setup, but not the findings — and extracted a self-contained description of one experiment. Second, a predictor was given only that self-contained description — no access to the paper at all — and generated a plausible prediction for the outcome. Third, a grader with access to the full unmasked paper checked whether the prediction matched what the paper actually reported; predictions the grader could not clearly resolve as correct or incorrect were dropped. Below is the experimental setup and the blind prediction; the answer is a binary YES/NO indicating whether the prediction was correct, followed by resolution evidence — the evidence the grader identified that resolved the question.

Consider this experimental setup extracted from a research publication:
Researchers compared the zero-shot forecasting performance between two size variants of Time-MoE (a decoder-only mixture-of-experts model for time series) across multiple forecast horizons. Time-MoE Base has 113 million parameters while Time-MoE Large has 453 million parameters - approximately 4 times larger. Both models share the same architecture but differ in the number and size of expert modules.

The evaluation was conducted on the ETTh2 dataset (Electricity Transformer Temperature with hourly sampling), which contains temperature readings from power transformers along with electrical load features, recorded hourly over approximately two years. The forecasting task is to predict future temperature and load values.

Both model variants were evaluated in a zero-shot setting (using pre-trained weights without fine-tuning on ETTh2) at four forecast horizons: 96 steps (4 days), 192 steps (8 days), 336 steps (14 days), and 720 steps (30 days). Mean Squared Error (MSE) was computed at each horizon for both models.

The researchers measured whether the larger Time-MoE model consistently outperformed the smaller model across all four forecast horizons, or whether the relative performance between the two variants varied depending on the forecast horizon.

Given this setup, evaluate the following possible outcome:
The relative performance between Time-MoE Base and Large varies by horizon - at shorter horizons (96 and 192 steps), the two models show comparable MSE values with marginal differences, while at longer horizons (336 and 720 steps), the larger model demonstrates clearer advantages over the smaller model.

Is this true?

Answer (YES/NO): NO